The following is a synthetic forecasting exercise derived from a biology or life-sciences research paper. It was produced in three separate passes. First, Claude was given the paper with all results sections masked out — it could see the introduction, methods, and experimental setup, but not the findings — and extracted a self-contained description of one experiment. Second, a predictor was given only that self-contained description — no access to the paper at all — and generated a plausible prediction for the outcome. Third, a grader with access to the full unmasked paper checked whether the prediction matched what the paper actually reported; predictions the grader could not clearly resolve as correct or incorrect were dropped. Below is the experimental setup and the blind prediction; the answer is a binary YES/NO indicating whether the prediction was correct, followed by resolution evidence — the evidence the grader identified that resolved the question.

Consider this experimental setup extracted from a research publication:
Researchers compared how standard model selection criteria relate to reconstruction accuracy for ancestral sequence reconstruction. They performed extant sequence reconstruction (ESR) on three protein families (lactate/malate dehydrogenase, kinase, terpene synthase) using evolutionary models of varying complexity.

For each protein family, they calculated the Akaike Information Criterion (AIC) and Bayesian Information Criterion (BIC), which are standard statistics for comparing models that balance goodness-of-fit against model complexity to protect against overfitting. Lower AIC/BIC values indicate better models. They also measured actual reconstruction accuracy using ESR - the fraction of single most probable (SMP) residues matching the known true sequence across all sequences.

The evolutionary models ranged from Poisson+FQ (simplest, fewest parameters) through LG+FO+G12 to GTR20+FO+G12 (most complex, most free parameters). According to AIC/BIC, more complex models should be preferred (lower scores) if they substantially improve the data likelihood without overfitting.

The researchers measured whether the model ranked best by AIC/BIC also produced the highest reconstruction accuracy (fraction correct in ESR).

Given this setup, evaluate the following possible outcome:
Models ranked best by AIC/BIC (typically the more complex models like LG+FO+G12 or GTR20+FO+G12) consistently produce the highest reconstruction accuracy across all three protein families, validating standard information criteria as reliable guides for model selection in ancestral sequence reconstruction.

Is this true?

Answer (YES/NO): NO